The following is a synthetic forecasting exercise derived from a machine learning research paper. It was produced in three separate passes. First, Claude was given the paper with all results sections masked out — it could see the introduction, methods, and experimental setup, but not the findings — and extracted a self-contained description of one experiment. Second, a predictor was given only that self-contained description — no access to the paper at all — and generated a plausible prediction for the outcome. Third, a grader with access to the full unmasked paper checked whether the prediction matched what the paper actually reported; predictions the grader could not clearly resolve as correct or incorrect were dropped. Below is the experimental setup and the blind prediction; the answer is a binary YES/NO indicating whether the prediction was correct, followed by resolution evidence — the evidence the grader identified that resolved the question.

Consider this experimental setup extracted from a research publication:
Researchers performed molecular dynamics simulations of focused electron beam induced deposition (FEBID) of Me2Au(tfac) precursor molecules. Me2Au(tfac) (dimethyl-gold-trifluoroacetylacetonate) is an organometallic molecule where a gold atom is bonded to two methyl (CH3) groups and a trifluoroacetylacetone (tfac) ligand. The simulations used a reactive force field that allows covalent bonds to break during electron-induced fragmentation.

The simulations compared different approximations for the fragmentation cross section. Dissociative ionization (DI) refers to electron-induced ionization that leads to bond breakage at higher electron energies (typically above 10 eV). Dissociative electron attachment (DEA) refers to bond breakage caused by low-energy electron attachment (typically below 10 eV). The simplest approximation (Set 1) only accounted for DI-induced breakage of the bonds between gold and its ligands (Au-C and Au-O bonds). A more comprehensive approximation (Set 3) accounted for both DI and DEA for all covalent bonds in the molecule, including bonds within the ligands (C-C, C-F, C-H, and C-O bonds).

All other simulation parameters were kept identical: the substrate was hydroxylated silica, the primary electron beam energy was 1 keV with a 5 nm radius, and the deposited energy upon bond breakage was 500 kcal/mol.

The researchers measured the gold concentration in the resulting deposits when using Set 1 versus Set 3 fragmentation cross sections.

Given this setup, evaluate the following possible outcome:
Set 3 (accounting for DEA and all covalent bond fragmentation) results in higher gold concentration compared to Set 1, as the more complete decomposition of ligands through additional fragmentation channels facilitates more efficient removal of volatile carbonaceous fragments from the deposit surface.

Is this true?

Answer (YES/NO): YES